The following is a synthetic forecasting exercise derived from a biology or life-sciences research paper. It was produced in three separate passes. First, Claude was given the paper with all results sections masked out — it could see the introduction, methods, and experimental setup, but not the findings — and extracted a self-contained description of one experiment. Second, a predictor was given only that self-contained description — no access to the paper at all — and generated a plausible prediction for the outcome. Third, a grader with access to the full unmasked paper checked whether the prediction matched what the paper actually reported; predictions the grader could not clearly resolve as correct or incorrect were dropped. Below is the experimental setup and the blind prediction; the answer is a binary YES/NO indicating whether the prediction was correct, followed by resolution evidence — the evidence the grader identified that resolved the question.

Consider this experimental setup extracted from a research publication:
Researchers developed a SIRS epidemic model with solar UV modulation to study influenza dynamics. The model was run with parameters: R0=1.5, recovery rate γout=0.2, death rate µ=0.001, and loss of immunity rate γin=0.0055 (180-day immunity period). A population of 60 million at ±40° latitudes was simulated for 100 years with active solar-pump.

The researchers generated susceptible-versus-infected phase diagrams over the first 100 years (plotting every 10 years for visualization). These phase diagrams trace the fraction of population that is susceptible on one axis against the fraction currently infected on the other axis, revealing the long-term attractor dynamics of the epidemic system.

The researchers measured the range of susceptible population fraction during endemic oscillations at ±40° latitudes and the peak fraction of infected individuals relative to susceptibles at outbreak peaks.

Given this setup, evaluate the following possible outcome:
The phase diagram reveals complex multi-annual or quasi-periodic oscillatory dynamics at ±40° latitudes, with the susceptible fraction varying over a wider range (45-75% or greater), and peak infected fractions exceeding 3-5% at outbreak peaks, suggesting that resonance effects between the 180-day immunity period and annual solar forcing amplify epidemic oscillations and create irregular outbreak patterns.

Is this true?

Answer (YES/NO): NO